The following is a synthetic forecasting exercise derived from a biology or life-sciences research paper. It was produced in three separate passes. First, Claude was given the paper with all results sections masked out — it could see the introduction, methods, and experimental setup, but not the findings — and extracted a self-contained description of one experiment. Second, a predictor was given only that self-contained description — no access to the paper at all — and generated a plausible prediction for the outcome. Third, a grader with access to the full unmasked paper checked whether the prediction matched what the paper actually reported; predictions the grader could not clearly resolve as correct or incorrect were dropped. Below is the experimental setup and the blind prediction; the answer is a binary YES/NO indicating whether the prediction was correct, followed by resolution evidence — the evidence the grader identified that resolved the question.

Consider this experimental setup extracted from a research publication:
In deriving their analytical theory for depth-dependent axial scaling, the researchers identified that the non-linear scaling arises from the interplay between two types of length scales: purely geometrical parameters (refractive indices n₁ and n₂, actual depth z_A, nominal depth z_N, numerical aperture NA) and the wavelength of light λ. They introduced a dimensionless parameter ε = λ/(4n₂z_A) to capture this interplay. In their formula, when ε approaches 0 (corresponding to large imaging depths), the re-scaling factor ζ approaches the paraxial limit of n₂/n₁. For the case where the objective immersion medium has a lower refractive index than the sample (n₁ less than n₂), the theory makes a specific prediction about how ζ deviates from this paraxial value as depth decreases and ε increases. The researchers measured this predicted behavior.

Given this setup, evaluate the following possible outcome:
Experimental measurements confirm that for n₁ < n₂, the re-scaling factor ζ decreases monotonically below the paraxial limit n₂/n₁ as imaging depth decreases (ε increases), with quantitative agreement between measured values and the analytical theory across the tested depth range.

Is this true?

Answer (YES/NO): NO